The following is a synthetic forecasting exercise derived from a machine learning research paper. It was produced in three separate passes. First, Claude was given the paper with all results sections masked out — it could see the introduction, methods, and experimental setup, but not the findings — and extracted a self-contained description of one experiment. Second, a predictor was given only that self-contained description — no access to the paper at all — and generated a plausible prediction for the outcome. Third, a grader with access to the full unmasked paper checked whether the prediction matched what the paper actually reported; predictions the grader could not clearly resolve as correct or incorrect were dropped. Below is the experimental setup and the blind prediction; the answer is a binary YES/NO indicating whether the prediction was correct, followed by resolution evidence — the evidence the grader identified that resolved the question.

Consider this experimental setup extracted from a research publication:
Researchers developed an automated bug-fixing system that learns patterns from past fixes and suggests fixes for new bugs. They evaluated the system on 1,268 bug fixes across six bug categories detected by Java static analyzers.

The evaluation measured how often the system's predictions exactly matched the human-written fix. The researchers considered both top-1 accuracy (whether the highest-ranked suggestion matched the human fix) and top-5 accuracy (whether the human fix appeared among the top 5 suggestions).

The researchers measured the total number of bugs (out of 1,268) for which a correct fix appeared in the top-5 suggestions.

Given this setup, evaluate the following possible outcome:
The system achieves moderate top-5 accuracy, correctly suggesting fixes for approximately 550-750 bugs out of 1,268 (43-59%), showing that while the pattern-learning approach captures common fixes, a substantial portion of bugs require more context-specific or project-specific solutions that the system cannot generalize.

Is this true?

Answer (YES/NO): NO